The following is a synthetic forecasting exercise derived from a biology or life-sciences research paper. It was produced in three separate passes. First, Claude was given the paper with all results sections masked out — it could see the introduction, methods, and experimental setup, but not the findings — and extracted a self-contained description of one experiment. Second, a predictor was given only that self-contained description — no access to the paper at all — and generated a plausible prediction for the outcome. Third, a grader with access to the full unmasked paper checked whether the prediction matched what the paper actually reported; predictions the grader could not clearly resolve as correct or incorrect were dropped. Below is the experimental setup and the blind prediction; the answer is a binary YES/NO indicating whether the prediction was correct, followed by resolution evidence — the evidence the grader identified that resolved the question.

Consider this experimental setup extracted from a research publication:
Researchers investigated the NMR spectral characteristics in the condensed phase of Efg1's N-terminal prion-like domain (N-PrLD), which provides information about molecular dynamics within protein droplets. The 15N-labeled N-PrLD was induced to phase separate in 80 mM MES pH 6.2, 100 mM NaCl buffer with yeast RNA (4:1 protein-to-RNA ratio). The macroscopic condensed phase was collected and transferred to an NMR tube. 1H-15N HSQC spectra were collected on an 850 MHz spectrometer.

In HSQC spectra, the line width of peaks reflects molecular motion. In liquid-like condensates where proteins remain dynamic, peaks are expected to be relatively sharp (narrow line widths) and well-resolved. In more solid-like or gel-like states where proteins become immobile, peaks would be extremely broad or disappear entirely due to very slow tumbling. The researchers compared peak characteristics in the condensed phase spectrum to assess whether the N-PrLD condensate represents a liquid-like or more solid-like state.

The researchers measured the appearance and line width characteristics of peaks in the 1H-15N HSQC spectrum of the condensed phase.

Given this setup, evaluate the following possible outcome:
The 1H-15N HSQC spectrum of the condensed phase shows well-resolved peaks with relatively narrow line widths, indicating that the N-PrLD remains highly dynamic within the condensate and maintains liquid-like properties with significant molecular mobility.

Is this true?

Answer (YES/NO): NO